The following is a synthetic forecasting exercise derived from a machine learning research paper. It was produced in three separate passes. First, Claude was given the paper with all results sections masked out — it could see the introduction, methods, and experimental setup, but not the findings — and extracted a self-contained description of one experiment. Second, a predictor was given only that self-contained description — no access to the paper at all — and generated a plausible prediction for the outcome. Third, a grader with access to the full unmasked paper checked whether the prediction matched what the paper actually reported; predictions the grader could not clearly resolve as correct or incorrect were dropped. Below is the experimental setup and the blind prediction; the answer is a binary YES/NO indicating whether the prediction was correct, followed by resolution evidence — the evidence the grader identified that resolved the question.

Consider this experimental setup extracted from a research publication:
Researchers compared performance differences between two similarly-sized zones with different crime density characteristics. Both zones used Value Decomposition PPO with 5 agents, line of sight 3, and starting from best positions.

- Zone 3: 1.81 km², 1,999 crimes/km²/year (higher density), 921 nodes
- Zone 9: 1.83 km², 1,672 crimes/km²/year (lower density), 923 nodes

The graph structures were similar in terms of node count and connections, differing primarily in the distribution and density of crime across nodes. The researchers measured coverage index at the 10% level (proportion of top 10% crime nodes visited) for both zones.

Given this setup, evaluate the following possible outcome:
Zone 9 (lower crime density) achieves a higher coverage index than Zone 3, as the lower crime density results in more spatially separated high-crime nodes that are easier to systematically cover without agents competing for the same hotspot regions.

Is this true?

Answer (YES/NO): YES